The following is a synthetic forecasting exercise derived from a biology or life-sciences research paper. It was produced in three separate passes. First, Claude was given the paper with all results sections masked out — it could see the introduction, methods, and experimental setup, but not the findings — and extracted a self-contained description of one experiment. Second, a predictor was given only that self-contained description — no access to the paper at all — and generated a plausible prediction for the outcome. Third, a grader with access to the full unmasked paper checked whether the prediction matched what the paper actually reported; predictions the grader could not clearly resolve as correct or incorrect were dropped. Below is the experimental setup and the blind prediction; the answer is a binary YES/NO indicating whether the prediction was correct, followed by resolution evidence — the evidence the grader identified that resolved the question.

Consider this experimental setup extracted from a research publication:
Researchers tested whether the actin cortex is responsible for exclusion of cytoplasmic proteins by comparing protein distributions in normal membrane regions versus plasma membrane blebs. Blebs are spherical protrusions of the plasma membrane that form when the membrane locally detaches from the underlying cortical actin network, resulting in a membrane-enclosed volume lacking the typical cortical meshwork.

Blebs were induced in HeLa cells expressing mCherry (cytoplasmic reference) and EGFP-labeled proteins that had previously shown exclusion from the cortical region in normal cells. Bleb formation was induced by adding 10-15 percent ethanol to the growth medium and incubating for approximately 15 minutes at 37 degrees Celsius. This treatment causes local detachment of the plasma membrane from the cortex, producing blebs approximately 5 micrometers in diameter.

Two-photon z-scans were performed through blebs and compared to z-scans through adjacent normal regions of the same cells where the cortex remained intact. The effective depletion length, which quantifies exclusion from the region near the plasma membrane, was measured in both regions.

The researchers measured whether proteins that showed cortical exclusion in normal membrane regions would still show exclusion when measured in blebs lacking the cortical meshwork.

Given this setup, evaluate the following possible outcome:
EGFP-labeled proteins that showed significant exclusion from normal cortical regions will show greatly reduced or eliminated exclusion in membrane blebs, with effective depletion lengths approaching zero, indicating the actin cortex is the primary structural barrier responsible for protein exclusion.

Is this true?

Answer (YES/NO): YES